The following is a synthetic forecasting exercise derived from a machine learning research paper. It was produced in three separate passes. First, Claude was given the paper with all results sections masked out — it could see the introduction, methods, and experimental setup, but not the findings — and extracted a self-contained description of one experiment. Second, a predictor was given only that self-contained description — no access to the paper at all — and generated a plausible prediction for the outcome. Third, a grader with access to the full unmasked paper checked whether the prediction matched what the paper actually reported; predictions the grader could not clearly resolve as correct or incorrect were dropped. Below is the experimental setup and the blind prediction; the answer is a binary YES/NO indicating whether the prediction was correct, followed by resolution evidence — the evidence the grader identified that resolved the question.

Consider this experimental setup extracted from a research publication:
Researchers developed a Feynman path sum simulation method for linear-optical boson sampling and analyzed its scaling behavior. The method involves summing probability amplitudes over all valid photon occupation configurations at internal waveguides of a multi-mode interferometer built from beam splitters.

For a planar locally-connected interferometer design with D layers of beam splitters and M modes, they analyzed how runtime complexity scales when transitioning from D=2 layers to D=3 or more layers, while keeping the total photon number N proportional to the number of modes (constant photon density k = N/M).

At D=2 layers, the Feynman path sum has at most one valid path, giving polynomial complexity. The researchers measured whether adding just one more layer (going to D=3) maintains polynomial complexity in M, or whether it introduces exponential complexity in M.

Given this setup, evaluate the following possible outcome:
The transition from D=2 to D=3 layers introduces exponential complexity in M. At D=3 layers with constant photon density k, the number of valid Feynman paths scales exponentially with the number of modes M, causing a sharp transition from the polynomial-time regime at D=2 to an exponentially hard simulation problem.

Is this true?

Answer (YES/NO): YES